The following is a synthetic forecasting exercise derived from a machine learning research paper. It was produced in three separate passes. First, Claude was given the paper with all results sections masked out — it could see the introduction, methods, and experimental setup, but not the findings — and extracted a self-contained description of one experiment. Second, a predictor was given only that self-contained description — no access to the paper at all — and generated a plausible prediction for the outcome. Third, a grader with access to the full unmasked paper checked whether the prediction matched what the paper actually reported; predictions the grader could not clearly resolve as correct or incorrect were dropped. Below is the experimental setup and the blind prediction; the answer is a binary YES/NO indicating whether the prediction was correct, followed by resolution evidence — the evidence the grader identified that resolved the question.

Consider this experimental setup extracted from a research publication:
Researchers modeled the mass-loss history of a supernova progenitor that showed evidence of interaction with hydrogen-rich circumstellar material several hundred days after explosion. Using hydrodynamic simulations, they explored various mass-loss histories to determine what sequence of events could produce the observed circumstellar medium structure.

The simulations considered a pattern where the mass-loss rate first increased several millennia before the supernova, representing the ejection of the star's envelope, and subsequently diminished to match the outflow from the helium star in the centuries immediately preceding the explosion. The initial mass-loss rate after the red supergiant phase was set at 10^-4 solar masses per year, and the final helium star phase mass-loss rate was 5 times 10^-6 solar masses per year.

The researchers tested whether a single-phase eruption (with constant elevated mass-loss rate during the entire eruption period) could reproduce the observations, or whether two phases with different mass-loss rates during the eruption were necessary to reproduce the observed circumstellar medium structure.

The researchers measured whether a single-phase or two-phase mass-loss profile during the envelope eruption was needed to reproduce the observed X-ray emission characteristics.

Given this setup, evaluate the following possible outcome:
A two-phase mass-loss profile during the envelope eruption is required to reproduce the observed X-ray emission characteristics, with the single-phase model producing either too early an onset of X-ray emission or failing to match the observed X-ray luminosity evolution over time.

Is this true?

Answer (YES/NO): YES